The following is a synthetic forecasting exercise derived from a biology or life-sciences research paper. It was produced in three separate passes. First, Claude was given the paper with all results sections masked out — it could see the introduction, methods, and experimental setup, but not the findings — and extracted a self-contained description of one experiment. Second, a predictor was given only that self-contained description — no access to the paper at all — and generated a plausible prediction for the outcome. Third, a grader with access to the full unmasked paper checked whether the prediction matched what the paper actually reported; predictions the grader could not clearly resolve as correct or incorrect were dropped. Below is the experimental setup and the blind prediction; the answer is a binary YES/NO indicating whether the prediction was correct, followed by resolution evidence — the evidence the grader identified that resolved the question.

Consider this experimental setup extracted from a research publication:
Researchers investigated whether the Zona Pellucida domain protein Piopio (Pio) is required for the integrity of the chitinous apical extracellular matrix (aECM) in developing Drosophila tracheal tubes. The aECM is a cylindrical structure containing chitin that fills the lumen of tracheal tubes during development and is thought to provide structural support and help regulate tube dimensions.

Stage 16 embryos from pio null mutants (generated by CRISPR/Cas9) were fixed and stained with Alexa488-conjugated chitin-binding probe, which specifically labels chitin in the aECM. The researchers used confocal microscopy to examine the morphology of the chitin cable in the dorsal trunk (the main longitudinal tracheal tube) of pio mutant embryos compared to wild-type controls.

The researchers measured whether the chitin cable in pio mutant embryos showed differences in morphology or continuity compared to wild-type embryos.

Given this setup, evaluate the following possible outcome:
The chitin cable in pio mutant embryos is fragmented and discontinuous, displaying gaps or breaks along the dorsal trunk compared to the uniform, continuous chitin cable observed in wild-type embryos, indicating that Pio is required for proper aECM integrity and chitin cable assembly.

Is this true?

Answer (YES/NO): NO